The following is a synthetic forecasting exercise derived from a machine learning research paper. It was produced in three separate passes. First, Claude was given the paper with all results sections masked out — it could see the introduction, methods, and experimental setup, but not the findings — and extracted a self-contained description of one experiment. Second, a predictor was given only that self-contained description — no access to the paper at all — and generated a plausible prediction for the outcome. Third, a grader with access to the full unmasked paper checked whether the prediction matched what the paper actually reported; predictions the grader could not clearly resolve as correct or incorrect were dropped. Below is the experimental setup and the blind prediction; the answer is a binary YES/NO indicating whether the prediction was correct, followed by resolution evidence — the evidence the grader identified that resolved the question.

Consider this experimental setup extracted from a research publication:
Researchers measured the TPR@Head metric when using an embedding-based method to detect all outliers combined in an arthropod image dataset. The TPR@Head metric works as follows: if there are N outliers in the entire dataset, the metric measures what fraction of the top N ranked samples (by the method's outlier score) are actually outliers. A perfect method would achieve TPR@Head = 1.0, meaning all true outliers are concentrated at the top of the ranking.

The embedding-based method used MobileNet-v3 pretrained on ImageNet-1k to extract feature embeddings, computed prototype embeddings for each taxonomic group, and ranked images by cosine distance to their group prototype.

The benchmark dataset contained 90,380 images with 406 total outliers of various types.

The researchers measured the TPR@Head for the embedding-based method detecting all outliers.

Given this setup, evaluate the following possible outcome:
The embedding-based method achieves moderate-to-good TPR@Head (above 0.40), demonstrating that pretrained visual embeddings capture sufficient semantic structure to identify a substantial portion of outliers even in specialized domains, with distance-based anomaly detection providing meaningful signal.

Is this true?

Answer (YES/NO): NO